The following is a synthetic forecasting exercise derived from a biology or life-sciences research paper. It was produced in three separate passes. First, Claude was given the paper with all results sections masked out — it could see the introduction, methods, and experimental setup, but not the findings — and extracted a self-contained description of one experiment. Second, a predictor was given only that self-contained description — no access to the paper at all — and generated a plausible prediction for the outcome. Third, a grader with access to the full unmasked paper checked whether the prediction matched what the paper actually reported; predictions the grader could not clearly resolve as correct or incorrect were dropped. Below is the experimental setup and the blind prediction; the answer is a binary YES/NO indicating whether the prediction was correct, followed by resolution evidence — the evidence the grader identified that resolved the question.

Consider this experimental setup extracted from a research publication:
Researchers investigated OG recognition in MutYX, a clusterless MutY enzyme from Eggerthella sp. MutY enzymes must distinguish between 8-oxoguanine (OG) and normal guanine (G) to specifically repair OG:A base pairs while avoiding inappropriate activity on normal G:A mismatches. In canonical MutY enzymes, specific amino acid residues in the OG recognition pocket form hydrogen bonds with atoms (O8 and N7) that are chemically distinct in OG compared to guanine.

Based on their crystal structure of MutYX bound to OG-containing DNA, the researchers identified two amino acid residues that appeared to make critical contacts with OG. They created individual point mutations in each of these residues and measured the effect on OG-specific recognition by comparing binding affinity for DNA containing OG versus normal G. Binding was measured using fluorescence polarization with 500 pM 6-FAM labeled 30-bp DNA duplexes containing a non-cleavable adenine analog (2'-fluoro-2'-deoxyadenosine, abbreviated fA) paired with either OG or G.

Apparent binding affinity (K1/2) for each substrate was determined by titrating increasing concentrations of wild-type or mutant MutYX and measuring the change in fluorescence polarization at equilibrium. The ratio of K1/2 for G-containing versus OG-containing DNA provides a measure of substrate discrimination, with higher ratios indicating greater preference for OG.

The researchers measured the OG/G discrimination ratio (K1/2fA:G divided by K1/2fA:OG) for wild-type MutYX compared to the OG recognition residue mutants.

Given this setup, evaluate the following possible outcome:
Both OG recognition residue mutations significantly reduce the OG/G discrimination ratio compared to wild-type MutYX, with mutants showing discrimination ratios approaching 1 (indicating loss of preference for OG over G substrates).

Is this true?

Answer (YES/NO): NO